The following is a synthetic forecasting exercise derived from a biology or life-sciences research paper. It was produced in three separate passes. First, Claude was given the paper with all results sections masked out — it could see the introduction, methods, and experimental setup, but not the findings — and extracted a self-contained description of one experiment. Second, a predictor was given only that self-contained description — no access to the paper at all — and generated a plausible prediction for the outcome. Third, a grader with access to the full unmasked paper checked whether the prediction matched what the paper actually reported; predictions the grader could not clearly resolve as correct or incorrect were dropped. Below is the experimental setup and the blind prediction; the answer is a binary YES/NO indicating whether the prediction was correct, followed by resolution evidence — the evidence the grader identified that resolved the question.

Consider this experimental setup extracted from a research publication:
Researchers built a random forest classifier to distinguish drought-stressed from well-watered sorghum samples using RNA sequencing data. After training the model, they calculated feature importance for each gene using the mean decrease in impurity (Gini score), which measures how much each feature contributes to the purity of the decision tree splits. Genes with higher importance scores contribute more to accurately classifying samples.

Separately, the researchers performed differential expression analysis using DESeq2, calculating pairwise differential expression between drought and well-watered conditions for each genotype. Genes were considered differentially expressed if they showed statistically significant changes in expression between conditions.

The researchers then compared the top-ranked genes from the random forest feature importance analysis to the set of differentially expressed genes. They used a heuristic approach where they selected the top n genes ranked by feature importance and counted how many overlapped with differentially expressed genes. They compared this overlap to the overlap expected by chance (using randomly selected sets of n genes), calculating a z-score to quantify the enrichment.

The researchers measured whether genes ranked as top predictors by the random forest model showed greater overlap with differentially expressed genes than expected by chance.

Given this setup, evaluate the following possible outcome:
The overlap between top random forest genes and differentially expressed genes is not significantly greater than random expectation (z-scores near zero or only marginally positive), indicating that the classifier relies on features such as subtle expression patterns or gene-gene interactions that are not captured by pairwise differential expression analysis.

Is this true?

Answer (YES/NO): NO